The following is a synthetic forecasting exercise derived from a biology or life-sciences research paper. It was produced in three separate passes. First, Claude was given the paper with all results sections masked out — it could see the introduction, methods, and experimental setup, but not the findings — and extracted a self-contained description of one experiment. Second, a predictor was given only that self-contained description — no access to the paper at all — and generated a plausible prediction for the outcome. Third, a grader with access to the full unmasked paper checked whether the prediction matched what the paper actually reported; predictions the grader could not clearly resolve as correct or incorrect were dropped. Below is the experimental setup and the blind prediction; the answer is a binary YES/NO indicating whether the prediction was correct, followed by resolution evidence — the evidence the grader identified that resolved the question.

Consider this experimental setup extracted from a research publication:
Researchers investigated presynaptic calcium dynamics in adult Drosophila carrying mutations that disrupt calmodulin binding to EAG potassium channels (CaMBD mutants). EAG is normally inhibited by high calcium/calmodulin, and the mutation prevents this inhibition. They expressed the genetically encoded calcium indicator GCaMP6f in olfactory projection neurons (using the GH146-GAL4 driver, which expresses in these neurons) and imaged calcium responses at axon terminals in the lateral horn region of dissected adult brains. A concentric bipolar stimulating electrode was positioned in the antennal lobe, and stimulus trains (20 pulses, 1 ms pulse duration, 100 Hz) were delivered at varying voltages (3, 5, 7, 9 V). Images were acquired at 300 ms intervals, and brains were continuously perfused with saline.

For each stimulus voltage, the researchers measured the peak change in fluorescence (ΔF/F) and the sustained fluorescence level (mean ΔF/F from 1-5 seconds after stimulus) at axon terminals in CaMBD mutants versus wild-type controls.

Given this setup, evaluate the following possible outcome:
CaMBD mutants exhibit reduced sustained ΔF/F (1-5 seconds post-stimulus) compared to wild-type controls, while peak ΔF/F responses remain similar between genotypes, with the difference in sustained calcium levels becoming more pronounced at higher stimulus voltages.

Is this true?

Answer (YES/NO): NO